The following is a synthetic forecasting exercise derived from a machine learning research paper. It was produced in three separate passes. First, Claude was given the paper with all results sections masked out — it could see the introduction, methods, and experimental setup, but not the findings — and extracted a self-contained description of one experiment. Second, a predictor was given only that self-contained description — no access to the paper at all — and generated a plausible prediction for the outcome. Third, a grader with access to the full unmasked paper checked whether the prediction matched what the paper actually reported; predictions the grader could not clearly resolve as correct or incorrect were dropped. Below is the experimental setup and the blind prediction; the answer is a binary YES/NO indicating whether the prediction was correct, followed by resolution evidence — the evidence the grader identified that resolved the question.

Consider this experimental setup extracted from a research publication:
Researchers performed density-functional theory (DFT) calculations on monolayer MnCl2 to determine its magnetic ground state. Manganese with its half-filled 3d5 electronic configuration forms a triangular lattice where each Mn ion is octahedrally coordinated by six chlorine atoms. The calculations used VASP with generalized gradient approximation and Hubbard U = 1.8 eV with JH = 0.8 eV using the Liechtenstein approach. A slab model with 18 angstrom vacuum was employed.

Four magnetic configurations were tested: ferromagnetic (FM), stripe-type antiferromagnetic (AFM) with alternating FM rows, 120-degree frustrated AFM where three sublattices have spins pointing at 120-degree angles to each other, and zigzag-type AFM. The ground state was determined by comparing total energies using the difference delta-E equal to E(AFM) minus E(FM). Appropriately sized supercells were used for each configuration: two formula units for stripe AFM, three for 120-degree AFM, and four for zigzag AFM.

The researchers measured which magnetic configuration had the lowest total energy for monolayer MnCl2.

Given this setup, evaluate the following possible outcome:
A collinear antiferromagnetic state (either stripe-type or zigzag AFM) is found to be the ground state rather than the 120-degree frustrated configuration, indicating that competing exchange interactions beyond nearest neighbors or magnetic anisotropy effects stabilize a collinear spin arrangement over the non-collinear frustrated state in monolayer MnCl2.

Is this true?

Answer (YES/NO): NO